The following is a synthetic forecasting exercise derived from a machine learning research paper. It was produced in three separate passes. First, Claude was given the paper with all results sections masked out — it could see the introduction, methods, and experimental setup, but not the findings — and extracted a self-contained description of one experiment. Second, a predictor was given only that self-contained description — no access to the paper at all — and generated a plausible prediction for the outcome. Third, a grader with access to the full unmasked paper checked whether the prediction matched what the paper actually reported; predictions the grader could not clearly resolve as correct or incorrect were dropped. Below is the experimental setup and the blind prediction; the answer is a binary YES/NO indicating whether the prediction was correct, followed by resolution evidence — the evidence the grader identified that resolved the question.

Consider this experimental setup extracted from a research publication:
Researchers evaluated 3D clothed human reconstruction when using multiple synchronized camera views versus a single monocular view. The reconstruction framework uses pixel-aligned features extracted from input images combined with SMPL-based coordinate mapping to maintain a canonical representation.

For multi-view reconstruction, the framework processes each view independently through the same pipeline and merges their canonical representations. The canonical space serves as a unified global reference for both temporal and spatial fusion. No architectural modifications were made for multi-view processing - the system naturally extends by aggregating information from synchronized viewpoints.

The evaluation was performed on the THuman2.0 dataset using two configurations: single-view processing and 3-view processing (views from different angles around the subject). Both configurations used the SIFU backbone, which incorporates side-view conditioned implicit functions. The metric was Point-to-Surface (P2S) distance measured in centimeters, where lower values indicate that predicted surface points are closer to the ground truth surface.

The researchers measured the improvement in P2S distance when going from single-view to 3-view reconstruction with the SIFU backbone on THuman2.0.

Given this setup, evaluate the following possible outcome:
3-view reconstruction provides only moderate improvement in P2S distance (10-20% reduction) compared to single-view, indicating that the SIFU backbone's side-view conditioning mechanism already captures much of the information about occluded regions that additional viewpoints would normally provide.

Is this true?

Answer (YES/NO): YES